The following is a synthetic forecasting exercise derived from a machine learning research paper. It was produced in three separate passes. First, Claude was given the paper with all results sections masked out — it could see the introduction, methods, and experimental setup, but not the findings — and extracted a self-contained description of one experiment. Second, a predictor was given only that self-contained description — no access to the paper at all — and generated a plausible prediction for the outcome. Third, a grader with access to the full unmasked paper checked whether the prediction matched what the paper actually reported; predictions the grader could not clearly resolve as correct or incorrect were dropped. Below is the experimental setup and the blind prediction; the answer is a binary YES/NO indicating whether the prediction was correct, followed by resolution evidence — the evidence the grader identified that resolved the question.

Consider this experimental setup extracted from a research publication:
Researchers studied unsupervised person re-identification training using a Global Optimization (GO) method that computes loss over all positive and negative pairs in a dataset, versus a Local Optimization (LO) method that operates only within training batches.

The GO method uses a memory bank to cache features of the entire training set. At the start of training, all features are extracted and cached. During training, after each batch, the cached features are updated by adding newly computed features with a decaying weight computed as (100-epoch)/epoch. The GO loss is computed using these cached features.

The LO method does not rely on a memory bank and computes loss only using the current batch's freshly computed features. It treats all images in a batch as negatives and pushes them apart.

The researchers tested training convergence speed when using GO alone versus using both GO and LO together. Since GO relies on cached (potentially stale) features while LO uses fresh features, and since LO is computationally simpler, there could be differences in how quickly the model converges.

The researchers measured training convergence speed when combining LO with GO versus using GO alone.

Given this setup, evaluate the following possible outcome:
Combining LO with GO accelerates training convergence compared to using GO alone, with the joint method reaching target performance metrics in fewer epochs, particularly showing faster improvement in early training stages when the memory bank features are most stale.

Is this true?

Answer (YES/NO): YES